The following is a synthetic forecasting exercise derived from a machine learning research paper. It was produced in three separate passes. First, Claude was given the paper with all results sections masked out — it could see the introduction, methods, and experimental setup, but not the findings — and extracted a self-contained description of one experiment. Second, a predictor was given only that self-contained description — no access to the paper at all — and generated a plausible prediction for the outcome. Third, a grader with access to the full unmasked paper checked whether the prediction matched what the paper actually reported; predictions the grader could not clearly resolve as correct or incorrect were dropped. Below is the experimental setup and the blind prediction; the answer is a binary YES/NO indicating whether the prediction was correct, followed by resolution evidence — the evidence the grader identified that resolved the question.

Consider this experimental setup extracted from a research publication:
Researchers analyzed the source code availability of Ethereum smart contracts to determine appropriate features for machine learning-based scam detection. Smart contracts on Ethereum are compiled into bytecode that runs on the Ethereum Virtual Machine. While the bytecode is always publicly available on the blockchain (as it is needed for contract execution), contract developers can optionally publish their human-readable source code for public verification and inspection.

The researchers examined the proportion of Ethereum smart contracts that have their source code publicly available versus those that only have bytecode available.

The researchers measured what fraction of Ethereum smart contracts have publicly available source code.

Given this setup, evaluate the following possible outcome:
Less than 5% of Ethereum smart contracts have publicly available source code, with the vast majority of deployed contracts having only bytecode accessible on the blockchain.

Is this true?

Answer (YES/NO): YES